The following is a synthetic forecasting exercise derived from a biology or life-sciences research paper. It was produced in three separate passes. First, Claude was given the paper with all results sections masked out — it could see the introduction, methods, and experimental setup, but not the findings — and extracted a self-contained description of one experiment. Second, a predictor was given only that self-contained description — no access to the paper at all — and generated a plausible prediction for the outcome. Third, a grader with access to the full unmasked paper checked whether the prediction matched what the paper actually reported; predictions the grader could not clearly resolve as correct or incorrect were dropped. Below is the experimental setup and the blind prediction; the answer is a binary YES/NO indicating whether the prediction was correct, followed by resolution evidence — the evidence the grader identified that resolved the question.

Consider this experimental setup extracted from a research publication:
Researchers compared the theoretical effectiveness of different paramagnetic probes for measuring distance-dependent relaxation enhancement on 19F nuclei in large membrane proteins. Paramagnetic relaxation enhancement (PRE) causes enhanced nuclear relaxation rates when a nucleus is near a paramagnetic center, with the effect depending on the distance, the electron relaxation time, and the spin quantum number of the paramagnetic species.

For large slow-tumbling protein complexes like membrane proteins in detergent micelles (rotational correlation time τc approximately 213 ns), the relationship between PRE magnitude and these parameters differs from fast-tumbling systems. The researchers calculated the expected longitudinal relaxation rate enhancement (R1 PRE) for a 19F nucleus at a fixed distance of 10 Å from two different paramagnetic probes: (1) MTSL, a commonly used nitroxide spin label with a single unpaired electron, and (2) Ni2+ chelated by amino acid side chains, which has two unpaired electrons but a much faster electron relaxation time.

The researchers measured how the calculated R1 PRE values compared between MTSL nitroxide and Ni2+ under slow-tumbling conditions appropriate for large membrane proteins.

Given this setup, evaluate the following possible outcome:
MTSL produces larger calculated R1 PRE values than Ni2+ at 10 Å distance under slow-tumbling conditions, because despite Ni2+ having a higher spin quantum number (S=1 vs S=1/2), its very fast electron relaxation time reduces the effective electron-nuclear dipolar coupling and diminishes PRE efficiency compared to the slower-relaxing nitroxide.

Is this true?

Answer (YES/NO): NO